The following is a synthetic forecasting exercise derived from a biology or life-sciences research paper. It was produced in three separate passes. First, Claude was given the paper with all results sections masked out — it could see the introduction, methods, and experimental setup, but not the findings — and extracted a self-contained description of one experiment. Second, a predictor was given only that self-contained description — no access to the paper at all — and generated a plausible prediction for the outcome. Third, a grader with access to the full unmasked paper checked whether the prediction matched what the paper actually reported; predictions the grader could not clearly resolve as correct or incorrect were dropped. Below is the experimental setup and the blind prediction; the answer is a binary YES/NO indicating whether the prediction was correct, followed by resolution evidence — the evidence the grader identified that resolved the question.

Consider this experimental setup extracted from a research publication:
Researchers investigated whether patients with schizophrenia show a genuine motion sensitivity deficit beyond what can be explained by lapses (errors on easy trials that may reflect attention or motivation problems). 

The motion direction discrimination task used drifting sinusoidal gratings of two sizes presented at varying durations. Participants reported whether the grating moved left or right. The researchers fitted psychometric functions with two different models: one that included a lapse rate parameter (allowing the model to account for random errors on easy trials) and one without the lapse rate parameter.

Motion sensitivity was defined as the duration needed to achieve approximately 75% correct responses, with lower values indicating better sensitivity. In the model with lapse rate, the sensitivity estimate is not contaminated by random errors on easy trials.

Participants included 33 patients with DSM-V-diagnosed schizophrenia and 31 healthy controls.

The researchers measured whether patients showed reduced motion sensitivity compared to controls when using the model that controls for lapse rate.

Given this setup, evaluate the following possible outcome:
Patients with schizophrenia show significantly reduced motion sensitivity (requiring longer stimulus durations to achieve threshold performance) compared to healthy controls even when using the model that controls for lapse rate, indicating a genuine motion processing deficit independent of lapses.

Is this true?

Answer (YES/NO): YES